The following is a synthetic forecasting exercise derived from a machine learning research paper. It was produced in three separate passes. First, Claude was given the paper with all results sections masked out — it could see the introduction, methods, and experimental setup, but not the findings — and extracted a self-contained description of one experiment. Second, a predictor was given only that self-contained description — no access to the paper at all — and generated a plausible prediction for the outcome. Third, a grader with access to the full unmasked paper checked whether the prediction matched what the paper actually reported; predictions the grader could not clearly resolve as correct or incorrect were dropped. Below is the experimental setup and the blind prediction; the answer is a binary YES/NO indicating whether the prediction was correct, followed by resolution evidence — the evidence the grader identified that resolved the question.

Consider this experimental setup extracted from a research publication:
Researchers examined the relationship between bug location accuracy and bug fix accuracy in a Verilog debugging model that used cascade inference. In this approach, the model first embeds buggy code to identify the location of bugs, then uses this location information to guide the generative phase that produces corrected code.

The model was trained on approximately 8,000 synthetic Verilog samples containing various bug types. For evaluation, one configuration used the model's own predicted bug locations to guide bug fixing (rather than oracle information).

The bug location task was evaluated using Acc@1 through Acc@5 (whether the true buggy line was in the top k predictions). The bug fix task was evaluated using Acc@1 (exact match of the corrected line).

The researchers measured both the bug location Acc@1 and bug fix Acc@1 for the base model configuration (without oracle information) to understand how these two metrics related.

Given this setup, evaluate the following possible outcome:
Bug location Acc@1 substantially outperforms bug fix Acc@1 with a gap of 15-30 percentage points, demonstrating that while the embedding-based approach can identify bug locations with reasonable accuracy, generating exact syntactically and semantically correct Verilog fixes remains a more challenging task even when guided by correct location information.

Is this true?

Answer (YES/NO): NO